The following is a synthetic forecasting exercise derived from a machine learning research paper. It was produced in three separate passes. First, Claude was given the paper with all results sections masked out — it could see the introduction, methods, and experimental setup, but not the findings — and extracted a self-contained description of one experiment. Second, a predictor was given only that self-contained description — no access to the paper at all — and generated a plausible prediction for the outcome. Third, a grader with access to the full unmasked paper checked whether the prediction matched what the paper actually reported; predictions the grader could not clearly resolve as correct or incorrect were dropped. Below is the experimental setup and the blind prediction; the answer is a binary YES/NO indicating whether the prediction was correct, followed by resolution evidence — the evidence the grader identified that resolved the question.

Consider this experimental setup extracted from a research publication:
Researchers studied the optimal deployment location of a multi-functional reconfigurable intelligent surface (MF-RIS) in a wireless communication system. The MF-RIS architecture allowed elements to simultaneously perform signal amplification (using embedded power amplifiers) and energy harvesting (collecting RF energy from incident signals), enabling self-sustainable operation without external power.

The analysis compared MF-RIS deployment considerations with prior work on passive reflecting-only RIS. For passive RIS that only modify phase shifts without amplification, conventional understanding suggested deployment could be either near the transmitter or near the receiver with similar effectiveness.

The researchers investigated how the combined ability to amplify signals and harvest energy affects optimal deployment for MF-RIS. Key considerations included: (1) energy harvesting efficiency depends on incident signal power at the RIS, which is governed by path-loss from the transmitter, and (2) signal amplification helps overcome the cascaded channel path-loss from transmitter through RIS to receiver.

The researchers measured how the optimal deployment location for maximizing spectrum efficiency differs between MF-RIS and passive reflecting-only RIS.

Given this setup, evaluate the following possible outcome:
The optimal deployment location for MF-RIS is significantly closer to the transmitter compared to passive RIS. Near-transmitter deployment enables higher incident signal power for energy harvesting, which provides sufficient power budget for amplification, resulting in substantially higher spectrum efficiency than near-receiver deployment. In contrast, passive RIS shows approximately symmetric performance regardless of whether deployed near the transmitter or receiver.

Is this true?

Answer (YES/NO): YES